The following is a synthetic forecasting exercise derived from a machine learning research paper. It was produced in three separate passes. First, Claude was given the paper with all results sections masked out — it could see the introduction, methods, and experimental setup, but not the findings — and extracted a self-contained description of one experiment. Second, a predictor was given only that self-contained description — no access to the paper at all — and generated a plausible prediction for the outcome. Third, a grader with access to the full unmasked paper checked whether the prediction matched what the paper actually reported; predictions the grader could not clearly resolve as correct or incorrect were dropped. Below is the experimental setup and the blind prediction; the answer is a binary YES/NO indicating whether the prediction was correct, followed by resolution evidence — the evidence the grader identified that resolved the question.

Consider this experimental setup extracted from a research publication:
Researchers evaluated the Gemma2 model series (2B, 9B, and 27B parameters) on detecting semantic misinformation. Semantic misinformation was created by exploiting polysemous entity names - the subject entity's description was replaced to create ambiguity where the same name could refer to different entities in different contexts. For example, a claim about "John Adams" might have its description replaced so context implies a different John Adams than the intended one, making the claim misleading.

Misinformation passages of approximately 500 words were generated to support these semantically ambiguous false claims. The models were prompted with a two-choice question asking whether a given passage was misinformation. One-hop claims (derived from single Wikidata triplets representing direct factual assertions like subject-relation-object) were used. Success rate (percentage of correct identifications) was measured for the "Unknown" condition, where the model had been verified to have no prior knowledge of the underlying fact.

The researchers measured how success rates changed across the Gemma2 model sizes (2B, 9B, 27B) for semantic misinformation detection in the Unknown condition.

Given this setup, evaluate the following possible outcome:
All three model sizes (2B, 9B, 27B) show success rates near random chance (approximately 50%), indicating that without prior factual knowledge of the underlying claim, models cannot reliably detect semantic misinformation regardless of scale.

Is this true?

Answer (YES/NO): NO